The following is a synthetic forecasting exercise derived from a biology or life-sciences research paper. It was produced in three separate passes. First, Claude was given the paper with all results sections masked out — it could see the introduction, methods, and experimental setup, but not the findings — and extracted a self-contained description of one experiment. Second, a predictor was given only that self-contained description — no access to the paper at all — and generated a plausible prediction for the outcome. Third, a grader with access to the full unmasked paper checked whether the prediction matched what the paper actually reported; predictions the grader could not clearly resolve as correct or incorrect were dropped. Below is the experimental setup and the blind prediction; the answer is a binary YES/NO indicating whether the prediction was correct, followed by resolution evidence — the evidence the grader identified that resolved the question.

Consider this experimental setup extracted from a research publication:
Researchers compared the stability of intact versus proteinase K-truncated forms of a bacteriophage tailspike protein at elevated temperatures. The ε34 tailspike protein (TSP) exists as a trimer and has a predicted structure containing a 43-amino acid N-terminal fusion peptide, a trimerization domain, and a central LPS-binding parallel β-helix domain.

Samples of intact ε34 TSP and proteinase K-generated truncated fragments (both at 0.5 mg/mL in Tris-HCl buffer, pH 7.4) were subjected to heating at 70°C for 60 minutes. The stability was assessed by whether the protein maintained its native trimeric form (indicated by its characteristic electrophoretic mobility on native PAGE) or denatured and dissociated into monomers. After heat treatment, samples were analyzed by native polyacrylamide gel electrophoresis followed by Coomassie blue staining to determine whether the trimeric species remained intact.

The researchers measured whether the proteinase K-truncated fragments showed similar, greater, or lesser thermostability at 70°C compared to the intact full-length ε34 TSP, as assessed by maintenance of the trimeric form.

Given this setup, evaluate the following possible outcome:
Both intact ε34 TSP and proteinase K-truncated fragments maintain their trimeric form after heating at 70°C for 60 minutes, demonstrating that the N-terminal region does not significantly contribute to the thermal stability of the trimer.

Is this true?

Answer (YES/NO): NO